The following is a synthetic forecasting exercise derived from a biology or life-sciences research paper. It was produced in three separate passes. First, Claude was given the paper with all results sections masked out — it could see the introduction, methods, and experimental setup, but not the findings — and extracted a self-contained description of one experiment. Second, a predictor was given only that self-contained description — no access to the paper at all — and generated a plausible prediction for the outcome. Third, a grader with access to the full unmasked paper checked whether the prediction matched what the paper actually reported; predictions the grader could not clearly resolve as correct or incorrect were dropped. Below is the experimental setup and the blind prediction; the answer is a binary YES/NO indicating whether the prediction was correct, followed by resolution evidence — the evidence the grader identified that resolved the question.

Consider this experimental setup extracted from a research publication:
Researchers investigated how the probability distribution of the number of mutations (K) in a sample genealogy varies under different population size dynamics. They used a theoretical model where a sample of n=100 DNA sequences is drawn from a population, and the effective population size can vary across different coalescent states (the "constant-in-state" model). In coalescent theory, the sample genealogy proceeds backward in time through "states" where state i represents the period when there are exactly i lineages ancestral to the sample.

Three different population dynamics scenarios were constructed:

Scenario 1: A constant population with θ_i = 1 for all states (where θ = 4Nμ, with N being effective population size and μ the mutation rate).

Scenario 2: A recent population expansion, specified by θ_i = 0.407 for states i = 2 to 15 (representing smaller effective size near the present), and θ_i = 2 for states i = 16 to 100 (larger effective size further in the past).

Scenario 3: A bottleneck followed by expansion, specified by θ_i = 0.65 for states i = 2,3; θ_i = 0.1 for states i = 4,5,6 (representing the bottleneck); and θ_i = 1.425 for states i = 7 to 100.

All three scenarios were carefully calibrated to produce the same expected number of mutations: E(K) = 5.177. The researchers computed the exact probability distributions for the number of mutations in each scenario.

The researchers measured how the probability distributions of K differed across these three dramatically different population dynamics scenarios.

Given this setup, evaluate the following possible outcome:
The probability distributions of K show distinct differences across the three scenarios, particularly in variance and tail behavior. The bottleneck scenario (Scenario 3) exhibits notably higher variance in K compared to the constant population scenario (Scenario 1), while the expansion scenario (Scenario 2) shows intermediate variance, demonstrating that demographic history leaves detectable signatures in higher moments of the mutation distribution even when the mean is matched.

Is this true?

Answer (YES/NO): NO